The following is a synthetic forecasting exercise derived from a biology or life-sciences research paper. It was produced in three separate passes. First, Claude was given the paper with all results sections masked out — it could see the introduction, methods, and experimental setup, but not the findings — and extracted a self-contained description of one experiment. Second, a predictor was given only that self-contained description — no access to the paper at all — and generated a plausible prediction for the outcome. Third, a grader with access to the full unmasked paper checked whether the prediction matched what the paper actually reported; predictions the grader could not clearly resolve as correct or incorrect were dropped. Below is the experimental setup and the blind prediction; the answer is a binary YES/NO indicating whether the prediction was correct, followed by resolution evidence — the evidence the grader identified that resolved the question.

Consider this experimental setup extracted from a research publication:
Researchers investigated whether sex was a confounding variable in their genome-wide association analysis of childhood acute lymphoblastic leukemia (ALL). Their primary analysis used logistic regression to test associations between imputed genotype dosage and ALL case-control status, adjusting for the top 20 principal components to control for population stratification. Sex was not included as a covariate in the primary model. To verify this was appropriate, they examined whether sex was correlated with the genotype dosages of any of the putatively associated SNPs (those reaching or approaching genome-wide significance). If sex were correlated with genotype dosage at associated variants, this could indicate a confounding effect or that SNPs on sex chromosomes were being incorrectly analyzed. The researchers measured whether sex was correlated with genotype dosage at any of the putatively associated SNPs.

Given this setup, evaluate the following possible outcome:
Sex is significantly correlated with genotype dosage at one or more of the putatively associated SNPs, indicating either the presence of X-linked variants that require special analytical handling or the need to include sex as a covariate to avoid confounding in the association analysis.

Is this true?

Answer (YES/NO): NO